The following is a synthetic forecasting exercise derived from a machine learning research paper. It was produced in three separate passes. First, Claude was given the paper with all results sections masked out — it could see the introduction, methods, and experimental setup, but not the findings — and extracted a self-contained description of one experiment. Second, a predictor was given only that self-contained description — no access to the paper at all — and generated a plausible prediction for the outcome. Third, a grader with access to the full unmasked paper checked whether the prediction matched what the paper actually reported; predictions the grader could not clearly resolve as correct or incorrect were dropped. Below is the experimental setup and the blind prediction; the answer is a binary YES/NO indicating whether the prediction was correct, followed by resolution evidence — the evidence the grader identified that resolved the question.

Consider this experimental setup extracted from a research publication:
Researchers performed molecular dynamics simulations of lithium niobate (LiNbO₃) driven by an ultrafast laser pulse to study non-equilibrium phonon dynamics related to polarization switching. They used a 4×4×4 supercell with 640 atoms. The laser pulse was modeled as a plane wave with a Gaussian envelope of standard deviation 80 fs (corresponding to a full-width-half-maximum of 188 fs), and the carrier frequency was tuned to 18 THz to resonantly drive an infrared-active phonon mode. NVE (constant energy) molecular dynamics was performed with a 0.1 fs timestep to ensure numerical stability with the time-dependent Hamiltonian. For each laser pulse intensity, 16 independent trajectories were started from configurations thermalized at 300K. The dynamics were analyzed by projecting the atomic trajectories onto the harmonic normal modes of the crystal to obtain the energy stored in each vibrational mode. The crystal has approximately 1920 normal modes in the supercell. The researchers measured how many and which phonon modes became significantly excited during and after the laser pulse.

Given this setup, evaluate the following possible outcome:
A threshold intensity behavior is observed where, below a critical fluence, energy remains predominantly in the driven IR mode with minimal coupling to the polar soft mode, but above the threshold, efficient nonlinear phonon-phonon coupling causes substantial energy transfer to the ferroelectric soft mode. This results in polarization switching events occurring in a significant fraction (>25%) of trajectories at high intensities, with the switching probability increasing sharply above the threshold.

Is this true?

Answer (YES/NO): NO